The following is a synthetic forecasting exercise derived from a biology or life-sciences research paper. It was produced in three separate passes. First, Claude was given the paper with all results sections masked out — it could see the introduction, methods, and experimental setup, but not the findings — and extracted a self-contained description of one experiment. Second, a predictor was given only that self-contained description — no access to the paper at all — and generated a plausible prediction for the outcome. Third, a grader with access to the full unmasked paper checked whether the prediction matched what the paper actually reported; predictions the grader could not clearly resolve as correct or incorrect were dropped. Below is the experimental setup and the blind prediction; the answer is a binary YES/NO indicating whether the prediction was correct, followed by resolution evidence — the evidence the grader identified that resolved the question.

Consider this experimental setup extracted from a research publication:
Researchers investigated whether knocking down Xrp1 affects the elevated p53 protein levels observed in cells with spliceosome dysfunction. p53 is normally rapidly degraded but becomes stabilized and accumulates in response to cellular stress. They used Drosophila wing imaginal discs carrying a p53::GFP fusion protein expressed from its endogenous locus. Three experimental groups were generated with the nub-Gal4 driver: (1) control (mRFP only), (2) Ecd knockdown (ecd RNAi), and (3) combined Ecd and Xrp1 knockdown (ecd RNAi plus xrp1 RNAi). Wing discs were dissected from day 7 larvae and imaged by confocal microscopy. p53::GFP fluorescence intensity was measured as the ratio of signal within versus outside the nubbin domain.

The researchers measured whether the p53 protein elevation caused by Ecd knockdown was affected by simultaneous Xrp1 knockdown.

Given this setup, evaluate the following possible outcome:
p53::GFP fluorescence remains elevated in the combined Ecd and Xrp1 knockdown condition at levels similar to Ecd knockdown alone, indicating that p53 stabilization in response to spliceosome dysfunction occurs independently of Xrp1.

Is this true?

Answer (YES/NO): NO